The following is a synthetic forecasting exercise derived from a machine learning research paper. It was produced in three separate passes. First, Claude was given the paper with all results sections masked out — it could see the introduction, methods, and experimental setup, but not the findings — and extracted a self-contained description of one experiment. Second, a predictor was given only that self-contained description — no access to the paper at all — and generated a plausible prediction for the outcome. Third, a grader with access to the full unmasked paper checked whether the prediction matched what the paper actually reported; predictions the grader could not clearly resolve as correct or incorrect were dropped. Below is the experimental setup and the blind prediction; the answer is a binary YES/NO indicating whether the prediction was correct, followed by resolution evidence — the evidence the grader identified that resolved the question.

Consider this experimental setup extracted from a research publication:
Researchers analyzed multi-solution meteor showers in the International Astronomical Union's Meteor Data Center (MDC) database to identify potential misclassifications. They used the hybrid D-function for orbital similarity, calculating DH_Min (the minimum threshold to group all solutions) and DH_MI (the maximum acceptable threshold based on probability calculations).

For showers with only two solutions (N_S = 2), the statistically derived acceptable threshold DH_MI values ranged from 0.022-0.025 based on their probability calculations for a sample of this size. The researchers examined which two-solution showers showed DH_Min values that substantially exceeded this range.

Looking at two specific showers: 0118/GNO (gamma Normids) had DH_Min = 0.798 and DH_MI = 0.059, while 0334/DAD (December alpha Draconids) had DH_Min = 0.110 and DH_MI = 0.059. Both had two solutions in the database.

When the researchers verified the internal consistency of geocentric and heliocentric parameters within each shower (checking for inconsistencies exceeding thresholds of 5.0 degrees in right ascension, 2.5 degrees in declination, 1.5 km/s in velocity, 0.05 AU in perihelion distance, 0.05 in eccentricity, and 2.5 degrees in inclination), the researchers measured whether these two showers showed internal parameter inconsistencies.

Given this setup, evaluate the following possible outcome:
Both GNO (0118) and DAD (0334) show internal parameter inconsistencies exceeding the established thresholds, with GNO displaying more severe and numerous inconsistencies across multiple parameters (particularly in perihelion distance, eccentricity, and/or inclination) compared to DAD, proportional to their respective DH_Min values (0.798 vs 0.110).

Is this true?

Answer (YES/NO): NO